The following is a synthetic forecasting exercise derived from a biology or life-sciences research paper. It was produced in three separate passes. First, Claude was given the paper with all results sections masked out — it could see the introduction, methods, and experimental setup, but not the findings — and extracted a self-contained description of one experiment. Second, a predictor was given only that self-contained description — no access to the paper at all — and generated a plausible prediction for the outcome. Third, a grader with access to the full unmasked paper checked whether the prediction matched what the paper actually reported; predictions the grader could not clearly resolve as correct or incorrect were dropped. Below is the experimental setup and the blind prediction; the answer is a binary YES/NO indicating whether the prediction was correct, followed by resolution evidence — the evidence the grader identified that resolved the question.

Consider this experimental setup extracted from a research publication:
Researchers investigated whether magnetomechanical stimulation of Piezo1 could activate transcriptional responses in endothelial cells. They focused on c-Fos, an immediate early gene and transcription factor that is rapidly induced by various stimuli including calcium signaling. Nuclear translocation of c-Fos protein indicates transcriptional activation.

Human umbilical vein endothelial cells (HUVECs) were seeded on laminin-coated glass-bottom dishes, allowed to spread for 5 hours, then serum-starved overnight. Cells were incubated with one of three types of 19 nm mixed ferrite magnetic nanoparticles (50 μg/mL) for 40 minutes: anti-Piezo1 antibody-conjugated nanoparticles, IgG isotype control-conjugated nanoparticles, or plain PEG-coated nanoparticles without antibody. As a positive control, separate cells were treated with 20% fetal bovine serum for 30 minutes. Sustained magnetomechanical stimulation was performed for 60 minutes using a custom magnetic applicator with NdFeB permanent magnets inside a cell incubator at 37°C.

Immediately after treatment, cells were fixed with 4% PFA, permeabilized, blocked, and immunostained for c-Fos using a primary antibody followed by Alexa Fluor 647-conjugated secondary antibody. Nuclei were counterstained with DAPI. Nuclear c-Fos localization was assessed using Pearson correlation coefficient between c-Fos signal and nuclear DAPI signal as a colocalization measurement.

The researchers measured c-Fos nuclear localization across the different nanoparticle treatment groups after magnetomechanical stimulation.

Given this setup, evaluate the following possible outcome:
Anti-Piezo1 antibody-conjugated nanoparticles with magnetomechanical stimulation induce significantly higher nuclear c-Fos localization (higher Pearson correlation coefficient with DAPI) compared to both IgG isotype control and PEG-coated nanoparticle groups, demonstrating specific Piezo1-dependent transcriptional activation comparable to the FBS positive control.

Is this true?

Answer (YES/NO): YES